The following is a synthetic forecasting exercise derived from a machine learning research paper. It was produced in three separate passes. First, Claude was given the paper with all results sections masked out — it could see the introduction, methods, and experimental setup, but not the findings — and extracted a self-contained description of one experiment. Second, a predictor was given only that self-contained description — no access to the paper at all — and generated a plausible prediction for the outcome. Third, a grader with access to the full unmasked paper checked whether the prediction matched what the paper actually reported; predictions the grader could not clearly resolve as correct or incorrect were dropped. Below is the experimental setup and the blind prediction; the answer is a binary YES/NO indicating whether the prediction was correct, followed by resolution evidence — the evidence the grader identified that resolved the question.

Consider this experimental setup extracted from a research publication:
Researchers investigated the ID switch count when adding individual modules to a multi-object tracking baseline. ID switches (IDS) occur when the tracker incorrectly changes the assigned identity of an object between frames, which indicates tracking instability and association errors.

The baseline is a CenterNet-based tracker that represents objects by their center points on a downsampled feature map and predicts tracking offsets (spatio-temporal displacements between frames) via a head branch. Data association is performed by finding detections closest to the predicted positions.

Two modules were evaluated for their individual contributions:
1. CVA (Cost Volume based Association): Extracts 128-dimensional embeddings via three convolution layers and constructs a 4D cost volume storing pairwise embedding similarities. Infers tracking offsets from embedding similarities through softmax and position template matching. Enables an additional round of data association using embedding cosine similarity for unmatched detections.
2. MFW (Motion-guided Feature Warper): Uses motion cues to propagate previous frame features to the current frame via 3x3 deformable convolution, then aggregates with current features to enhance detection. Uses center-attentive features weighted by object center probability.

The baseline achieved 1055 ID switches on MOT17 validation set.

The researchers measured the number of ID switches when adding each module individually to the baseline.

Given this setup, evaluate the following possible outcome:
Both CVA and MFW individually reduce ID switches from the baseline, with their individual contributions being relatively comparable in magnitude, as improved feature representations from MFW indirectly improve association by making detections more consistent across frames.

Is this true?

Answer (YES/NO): NO